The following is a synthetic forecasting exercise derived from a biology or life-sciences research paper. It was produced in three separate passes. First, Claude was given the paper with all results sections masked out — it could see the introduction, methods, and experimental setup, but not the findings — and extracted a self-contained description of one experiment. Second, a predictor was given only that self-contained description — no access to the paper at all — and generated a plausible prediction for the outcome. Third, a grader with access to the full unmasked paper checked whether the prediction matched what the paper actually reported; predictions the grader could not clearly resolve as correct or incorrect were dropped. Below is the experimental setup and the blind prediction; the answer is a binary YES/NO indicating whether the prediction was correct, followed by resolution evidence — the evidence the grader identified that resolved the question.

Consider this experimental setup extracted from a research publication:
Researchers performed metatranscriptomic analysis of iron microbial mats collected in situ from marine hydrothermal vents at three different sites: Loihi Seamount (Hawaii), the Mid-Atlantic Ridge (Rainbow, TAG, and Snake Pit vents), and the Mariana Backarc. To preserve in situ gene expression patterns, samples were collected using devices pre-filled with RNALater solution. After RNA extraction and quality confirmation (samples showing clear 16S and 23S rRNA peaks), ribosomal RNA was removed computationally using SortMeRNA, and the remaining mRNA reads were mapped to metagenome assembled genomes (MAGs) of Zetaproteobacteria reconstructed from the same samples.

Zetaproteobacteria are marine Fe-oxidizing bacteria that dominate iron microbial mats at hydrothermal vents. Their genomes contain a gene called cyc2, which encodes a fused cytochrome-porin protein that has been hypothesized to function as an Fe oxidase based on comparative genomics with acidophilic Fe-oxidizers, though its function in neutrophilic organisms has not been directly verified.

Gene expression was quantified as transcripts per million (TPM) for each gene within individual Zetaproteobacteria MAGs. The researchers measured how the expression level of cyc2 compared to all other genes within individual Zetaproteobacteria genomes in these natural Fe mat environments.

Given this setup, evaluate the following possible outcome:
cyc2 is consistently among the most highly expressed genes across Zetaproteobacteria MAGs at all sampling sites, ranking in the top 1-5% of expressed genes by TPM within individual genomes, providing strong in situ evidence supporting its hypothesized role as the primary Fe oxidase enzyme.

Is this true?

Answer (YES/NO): YES